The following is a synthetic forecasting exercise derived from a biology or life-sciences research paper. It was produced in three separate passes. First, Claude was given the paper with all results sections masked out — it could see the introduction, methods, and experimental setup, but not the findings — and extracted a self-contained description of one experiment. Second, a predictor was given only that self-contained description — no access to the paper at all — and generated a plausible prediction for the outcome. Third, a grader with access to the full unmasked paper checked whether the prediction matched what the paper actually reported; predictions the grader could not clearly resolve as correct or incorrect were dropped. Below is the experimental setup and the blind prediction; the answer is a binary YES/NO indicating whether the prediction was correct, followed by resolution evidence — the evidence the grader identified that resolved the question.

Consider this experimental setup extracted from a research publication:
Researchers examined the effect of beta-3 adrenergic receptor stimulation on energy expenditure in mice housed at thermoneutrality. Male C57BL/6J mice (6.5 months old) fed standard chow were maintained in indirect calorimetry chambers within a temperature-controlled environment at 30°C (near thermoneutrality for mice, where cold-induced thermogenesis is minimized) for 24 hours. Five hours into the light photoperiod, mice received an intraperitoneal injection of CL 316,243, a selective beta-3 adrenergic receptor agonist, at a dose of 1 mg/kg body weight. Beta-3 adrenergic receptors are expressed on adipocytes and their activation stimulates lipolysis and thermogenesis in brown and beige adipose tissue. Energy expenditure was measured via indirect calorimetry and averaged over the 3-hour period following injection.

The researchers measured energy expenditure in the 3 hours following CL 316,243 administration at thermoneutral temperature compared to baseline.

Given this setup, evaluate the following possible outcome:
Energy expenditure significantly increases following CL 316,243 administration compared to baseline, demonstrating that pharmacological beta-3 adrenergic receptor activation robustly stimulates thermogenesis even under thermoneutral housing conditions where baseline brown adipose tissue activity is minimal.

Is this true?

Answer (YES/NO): YES